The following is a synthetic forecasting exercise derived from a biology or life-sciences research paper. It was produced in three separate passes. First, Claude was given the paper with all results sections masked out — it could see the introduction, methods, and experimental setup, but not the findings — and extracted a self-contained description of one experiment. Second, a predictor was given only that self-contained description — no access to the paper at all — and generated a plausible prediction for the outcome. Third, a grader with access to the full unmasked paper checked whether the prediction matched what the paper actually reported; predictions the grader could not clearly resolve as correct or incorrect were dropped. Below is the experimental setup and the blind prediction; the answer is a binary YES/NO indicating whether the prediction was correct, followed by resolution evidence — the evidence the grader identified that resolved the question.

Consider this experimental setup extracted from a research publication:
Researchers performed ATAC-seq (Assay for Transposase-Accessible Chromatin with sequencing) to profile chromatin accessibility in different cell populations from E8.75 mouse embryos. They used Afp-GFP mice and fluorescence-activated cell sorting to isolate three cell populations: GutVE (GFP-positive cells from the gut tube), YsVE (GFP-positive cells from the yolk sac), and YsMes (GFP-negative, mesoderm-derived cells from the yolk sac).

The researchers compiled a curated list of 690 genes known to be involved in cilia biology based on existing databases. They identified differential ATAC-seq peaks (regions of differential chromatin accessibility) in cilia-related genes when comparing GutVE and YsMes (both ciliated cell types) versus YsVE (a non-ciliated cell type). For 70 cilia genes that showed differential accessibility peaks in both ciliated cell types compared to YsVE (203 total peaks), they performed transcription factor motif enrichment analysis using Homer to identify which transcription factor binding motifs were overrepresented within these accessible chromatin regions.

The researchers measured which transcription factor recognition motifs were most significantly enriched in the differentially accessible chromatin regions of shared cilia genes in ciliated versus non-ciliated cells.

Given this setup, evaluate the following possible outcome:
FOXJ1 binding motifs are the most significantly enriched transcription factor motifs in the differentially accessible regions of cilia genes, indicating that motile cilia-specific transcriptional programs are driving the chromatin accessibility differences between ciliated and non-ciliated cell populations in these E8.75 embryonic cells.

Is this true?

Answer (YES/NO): NO